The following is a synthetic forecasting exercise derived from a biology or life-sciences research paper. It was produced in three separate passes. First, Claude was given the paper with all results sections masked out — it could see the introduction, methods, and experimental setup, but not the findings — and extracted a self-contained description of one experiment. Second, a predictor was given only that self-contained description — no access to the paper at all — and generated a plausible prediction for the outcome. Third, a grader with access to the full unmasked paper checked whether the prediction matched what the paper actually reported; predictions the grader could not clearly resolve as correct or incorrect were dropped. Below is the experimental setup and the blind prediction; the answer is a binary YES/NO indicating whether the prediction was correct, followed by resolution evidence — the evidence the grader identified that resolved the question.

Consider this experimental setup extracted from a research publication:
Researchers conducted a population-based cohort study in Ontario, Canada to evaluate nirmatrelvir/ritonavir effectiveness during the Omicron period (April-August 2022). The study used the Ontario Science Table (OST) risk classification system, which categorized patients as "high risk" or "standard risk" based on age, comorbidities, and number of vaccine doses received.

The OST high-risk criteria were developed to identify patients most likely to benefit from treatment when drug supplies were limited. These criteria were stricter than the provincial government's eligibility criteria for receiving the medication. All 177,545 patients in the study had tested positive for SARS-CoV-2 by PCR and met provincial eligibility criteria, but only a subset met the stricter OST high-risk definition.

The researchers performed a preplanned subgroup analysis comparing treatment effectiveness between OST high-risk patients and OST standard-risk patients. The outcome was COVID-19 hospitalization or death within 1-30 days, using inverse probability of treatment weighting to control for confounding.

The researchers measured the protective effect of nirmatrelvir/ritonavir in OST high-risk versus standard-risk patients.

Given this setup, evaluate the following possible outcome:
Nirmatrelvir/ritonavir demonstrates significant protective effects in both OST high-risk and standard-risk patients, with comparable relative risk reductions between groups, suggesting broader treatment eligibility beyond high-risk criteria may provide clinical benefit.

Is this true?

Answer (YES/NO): YES